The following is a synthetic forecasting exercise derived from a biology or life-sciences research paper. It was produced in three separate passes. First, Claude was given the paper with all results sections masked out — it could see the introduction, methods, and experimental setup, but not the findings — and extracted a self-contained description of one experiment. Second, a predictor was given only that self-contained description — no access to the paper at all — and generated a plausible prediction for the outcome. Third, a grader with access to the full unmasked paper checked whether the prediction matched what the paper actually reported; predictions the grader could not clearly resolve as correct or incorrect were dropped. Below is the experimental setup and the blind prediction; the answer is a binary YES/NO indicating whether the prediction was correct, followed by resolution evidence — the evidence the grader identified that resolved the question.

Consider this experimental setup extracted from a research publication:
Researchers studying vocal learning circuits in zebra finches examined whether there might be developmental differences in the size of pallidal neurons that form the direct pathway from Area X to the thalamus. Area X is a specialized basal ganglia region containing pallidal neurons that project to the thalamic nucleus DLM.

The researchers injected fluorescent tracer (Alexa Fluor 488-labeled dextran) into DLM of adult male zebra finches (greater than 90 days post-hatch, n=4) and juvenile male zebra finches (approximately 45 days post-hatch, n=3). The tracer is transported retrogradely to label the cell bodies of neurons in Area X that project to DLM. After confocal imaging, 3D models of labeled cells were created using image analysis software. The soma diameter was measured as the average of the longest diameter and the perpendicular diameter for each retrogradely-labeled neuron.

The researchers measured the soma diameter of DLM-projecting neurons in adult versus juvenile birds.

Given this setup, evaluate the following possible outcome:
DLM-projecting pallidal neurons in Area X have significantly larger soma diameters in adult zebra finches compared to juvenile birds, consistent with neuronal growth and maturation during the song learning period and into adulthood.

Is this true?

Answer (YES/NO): NO